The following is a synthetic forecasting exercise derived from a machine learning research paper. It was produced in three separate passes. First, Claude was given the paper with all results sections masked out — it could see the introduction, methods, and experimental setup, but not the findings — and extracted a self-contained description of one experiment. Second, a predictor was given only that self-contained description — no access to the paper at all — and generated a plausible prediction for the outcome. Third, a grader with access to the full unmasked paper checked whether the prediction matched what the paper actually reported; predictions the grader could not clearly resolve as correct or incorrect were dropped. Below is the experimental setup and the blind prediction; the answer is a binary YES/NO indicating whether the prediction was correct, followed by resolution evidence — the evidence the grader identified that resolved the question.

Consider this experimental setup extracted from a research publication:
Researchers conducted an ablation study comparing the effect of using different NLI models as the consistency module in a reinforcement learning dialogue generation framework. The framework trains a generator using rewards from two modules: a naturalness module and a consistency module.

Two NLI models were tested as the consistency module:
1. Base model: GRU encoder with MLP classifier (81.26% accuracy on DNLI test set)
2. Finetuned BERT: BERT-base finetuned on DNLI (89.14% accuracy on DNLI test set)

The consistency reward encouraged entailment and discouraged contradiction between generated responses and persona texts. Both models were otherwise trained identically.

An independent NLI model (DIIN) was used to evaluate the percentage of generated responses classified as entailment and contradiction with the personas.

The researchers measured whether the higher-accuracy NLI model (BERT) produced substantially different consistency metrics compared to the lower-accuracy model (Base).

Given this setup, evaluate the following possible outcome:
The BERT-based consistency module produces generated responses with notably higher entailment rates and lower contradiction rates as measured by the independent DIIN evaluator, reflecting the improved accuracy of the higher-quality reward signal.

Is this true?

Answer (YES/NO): NO